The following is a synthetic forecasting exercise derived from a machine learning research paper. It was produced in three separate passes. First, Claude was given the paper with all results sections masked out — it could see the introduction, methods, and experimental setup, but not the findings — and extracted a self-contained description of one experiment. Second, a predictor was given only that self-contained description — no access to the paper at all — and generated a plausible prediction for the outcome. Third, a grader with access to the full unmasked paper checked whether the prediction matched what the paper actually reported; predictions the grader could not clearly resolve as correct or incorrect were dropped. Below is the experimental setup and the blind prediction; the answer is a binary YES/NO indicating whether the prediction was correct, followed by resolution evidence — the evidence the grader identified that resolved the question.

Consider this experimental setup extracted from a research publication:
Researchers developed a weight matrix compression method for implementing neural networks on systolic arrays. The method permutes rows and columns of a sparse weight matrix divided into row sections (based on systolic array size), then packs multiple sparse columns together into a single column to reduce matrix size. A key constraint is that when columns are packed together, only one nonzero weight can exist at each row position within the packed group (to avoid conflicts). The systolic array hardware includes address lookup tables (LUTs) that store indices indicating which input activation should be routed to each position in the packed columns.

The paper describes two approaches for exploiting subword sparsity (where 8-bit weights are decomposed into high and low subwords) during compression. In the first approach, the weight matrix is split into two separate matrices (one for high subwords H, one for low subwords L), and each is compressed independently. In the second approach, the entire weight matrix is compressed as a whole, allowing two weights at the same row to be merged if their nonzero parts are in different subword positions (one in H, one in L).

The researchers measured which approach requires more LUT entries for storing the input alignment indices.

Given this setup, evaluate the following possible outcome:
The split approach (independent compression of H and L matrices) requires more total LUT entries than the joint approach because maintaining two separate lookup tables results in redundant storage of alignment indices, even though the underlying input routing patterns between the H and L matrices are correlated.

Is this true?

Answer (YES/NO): YES